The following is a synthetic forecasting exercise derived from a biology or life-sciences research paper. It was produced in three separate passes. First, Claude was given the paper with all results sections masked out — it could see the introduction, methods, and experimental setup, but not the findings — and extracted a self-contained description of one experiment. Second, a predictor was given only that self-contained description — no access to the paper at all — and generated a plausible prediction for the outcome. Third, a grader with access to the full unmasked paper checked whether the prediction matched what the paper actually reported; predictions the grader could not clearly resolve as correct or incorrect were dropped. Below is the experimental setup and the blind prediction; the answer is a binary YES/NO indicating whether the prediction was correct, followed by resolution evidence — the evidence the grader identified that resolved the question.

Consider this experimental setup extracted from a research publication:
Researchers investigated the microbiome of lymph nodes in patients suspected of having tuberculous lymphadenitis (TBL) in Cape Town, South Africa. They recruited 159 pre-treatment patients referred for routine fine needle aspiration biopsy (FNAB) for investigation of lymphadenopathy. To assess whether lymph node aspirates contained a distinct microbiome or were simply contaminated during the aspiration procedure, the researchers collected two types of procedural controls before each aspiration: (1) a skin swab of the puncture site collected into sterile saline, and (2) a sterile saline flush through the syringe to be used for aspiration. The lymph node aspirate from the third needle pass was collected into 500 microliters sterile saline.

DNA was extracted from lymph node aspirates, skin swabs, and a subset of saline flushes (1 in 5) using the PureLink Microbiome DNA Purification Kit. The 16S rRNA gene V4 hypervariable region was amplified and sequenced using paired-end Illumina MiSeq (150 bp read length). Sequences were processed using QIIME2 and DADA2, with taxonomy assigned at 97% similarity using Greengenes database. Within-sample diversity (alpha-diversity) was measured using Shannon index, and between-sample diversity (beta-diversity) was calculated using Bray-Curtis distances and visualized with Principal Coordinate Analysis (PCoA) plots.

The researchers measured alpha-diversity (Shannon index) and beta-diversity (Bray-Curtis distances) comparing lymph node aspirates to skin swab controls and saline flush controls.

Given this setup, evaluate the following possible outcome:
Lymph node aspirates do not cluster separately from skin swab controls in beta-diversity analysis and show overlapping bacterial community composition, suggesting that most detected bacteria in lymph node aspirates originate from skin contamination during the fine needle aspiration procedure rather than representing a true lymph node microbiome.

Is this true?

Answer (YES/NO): NO